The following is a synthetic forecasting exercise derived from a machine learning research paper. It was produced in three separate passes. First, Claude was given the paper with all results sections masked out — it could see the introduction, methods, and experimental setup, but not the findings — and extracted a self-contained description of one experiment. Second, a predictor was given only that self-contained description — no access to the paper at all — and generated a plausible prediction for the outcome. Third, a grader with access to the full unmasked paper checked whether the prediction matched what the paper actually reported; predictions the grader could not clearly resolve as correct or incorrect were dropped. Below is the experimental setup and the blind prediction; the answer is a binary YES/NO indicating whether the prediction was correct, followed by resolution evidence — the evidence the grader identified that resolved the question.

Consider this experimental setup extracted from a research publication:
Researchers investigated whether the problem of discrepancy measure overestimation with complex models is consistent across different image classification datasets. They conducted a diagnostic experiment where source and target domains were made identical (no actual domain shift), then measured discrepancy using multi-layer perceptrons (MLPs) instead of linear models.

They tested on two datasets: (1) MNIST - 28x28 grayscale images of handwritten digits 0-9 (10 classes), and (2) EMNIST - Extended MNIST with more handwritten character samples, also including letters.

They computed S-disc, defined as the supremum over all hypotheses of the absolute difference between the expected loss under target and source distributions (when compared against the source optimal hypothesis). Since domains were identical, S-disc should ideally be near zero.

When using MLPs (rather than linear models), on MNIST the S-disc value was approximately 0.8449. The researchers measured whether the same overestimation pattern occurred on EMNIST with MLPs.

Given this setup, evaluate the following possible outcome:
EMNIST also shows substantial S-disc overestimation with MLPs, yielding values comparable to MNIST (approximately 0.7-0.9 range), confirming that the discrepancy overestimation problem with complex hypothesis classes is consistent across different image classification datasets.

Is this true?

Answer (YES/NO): NO